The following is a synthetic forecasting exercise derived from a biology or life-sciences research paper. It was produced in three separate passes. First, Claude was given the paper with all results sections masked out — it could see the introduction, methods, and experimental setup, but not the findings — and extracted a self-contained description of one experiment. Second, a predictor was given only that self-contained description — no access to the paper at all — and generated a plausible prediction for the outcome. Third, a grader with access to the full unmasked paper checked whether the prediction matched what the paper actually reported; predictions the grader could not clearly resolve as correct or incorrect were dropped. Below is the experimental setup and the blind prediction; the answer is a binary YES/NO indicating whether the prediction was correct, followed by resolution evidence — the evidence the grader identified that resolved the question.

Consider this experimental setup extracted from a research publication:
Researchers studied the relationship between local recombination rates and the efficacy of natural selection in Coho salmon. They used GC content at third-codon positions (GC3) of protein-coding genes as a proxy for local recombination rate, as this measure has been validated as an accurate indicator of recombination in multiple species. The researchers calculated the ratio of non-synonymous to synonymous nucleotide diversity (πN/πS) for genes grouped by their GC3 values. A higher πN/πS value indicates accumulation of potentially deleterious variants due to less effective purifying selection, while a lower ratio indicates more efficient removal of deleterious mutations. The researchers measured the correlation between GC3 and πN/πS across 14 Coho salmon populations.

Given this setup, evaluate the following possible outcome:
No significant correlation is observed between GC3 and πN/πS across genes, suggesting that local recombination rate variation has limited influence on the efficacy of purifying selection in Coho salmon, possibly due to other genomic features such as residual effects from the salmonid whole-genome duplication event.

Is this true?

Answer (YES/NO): NO